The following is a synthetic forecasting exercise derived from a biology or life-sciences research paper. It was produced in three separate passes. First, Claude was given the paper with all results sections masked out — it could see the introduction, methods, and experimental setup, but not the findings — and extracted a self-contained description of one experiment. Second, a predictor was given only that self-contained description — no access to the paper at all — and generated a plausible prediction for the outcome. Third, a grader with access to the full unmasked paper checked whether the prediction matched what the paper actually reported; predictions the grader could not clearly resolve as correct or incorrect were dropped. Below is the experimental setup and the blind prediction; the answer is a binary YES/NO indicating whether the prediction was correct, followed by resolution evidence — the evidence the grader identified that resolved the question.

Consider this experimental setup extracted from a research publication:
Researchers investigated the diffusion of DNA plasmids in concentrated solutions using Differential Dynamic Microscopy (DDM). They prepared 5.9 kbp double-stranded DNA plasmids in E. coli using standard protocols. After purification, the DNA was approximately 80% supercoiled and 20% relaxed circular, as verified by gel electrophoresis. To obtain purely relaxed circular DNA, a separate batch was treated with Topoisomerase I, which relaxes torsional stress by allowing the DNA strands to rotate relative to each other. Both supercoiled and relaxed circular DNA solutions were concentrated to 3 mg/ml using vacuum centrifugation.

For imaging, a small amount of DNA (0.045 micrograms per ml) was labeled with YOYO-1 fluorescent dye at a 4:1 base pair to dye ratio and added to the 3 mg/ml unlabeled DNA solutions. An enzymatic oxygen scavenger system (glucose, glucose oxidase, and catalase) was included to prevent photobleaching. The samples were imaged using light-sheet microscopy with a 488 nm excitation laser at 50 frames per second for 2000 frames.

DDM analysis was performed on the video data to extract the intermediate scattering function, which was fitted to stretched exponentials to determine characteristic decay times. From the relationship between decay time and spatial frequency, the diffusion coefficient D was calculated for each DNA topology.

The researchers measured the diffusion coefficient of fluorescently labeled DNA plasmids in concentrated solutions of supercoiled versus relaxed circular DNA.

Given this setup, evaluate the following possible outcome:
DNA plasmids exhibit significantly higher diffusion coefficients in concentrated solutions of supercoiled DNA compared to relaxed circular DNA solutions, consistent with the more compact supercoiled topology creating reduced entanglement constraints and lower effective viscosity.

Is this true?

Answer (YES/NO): NO